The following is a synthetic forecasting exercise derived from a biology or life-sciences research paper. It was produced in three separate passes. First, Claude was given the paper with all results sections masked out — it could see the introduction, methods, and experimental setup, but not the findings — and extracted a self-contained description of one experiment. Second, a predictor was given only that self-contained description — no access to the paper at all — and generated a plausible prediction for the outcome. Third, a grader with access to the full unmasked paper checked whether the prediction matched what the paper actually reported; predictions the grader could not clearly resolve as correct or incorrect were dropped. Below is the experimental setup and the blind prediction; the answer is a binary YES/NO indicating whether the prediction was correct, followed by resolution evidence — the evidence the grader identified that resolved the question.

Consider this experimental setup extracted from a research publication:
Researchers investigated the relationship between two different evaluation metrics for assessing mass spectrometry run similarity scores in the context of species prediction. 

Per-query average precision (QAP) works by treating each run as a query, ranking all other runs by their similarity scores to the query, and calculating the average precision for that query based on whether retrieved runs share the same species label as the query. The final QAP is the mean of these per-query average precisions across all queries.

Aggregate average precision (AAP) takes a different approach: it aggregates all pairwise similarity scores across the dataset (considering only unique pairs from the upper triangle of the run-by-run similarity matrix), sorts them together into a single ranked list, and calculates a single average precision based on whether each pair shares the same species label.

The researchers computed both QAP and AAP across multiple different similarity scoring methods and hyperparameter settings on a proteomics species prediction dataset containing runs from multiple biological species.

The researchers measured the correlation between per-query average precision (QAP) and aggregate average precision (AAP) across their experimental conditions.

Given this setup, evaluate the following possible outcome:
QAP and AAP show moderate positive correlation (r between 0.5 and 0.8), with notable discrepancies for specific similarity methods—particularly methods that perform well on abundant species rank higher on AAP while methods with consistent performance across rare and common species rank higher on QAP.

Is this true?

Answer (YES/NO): NO